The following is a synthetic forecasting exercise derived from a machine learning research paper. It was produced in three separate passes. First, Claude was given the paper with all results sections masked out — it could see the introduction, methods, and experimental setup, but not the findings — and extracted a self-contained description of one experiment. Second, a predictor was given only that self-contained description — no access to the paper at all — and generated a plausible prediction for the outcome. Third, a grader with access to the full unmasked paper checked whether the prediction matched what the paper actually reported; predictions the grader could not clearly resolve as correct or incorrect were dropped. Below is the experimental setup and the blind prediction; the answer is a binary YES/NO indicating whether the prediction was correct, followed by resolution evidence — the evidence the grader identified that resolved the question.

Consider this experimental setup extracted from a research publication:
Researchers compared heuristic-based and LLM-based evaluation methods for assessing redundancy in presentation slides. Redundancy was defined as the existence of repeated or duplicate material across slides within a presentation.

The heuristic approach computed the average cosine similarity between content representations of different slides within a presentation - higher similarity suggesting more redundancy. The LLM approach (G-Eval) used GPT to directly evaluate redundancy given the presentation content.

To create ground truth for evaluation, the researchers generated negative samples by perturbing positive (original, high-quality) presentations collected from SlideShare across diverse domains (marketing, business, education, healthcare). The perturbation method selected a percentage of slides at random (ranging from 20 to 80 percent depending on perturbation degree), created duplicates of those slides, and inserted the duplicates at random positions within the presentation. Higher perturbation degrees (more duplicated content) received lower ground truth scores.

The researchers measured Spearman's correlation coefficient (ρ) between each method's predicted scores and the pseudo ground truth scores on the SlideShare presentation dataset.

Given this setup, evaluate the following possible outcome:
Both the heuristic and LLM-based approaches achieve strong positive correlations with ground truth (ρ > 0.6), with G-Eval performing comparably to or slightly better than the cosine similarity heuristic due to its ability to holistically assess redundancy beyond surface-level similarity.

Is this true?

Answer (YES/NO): NO